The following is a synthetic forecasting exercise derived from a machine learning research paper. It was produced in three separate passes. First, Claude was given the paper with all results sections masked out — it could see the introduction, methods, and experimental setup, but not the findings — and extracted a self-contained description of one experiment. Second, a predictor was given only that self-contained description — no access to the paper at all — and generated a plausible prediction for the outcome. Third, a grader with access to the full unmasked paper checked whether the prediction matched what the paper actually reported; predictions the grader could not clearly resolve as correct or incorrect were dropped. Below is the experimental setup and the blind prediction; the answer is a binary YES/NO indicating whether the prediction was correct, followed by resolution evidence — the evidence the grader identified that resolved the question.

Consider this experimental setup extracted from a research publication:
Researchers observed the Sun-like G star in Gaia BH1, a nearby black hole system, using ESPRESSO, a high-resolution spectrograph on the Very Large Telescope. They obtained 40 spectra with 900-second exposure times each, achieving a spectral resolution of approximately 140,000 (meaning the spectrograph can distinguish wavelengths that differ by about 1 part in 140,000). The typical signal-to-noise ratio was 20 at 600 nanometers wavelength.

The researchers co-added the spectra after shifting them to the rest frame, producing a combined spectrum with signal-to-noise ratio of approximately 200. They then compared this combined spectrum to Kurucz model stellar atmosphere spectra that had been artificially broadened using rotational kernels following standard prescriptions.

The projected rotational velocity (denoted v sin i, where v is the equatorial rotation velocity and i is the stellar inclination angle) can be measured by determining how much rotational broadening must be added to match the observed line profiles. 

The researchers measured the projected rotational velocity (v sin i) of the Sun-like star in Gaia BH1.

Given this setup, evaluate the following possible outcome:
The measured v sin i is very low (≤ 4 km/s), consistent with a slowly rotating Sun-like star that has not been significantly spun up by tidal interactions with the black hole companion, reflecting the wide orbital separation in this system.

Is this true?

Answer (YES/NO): YES